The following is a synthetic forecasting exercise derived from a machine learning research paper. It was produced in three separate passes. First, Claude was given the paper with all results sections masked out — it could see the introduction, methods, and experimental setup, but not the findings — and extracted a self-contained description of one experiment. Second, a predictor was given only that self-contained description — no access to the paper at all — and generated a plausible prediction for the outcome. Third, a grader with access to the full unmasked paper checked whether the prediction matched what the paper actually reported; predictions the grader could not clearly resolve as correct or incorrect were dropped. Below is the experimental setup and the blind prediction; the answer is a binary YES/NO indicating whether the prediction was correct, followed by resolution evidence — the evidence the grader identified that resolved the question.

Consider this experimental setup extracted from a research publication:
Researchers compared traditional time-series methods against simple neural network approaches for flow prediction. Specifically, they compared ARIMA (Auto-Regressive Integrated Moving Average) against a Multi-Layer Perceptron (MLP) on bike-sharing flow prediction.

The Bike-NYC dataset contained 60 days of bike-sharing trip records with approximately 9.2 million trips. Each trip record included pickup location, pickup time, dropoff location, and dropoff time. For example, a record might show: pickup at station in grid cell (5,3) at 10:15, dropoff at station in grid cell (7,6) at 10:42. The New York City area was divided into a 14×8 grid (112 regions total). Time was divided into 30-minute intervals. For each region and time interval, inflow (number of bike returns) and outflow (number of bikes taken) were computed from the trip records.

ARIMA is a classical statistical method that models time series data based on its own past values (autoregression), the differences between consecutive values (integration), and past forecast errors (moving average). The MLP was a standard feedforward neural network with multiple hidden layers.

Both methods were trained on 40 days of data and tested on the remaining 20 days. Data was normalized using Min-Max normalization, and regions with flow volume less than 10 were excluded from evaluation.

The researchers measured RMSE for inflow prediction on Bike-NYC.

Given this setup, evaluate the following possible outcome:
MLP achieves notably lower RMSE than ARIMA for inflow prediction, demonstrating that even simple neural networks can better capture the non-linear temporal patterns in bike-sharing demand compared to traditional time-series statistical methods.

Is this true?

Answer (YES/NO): NO